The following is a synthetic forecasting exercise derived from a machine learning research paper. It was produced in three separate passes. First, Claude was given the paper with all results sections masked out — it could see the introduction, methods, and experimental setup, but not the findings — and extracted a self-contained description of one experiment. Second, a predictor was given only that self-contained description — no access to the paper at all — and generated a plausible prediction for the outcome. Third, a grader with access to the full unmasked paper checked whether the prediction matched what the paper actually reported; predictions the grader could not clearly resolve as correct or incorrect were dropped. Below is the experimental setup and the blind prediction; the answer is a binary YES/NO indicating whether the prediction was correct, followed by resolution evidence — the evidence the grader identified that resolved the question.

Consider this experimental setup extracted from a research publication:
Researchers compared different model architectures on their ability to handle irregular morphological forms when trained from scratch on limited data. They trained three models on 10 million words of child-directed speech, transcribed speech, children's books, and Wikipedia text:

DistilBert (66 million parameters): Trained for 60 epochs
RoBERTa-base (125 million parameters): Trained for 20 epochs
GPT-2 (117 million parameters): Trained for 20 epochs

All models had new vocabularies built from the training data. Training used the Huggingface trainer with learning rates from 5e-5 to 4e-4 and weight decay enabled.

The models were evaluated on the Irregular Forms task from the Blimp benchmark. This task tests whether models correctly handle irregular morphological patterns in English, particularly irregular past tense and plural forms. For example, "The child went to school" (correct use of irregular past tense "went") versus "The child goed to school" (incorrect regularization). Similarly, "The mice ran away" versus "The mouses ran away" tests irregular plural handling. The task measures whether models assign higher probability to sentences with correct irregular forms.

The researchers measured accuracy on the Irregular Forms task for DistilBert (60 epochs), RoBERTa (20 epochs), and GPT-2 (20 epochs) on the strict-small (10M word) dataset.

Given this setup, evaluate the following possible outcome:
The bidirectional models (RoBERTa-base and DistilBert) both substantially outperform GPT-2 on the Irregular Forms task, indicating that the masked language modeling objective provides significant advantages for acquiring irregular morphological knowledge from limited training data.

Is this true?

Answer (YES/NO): NO